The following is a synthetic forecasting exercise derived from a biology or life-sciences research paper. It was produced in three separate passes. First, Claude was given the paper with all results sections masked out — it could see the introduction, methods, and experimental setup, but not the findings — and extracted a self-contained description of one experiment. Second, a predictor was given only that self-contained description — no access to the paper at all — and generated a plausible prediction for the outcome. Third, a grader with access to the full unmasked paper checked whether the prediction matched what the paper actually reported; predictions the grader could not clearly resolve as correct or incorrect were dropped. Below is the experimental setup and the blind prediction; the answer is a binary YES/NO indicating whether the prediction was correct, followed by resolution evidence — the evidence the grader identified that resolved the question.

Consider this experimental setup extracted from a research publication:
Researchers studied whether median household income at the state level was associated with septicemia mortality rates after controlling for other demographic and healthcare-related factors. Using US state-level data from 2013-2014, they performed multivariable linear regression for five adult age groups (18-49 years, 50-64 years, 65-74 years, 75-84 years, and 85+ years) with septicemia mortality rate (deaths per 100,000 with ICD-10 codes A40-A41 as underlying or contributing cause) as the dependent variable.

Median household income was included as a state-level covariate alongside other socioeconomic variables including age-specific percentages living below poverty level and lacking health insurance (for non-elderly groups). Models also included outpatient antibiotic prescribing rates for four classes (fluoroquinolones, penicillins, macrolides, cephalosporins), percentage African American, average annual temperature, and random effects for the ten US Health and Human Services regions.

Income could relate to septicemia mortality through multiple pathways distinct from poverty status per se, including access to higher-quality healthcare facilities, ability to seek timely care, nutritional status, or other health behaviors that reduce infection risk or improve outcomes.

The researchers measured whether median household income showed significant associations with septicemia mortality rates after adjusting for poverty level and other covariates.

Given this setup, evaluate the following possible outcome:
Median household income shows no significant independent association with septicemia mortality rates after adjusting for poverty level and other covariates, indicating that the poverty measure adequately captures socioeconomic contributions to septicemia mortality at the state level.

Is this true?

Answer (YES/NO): NO